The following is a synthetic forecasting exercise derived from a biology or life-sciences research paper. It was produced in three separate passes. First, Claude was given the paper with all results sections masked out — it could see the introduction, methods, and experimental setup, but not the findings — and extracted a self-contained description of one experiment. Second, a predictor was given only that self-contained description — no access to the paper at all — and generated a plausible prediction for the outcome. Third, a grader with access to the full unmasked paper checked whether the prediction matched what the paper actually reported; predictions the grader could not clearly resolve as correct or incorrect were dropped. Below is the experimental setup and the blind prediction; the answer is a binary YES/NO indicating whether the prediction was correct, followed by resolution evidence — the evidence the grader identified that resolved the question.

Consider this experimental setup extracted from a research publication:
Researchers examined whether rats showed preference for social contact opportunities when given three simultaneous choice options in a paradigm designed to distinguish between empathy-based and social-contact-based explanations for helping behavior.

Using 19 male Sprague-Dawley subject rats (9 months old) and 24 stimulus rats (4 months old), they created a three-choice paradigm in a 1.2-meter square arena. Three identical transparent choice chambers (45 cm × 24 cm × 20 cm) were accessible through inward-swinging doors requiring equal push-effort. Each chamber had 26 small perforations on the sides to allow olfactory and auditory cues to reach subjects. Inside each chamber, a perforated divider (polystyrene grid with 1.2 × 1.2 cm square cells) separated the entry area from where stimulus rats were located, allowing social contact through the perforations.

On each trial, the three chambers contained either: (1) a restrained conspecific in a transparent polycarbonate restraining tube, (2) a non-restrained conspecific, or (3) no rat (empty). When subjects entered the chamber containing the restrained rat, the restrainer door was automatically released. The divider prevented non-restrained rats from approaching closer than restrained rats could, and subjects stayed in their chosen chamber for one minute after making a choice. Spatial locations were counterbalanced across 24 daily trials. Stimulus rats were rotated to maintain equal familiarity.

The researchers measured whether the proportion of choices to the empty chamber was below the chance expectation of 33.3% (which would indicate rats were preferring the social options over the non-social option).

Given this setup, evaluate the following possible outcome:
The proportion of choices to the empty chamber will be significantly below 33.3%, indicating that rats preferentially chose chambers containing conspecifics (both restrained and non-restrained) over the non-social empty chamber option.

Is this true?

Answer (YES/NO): NO